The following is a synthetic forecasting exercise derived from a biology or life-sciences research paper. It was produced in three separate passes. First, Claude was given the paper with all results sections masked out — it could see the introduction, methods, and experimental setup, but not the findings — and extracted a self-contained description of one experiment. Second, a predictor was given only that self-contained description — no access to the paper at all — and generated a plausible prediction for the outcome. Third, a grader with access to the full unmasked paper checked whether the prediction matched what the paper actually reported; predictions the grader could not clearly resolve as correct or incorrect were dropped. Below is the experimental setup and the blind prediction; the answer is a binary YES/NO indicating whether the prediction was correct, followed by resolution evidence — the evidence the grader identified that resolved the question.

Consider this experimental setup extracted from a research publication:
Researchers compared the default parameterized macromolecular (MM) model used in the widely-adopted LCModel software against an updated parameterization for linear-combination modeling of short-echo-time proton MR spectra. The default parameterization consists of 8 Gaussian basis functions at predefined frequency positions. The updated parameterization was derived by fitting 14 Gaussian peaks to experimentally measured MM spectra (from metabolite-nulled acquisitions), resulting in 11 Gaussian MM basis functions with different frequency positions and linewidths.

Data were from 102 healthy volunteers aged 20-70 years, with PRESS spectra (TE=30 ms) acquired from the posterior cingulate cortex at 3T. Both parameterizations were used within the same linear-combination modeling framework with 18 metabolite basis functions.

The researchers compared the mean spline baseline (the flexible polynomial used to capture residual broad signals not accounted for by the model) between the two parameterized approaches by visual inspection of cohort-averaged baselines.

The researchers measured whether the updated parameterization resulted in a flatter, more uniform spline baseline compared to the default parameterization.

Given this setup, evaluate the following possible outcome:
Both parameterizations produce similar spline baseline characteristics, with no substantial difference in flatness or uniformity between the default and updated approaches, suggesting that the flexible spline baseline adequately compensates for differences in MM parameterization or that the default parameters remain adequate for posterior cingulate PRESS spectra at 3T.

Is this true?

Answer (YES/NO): NO